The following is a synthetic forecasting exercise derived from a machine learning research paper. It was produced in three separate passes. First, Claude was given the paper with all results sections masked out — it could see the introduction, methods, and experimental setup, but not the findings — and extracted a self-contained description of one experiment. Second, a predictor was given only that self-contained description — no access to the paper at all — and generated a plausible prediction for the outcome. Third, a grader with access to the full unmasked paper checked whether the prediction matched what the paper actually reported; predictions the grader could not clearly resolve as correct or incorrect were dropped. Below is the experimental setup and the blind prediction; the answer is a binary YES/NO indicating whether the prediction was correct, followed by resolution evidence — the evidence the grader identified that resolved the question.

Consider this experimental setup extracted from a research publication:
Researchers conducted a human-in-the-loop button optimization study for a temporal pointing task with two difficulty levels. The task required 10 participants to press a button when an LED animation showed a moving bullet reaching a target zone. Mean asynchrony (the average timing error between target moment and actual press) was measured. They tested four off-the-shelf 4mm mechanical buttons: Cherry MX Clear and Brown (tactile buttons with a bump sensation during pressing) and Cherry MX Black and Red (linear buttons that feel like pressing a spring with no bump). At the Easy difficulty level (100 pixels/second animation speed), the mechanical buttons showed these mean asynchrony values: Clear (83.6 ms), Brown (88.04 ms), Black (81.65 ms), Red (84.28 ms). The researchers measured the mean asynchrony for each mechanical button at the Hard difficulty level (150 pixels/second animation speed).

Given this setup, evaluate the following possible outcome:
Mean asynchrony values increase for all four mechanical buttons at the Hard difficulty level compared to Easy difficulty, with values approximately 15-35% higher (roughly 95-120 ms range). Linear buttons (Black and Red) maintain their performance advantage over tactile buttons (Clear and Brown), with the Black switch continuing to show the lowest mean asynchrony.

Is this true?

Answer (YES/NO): NO